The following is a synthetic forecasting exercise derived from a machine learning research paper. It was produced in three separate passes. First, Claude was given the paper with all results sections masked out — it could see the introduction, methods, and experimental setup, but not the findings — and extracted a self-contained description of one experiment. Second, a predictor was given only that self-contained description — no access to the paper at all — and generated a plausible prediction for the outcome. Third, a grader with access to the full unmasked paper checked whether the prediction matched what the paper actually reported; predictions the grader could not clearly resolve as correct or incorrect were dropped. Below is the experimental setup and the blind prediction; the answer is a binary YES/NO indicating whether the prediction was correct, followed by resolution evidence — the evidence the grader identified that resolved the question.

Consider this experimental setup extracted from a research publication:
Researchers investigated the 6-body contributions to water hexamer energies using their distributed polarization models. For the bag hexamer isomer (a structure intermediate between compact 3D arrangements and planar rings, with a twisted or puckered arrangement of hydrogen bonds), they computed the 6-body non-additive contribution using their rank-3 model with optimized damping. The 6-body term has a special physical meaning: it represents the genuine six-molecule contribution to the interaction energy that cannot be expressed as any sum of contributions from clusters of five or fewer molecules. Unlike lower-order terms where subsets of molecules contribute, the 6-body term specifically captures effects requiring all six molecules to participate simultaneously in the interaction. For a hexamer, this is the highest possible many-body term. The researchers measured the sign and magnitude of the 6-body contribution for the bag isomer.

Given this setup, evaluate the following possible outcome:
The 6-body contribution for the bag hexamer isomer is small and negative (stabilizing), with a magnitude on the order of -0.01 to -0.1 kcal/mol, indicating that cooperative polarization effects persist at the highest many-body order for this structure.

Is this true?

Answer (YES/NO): NO